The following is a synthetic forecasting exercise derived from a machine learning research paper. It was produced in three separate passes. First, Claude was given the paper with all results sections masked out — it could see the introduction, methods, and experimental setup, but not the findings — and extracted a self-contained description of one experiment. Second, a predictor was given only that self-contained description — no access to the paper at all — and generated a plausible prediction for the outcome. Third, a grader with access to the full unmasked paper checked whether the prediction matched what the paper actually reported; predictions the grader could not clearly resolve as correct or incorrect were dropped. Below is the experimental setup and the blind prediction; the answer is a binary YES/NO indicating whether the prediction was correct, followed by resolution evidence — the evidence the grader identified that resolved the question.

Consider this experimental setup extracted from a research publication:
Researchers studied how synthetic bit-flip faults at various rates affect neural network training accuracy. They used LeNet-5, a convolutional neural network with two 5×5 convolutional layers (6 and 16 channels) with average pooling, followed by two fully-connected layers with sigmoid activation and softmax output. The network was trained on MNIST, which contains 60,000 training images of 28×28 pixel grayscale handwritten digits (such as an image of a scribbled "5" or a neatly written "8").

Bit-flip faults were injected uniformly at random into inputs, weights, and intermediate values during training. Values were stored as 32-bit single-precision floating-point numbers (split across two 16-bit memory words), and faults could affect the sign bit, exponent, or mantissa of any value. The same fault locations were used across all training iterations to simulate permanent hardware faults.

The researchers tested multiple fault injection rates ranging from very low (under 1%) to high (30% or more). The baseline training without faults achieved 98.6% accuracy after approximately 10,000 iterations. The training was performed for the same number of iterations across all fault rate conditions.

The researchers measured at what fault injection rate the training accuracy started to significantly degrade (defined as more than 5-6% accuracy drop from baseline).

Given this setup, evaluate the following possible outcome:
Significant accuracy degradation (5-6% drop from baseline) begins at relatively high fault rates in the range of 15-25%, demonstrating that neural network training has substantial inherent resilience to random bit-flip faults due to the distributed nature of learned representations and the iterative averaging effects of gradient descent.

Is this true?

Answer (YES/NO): NO